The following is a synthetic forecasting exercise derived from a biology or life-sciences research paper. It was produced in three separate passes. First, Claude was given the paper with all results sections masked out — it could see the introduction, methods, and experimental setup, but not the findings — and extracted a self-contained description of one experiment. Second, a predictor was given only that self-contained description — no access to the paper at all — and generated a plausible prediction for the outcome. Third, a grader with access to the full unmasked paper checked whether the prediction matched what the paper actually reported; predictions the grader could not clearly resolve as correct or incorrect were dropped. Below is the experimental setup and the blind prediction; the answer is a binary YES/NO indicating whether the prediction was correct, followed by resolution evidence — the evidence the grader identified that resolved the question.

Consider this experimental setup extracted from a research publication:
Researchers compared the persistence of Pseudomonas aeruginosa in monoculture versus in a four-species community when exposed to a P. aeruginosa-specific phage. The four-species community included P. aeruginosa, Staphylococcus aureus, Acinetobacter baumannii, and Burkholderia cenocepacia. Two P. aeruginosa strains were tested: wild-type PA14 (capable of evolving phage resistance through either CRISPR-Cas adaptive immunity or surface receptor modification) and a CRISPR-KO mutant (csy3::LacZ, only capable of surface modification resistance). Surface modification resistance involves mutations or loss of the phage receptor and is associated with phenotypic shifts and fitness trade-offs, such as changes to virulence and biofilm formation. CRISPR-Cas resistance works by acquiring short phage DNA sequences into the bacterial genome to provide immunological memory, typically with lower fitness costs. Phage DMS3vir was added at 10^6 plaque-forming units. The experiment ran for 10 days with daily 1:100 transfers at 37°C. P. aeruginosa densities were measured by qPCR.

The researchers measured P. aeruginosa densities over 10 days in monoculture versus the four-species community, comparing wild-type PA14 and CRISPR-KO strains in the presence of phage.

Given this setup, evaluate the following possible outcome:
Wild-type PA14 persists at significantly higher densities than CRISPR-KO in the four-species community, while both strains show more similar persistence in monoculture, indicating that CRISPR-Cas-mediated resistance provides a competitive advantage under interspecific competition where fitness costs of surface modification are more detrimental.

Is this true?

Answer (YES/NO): NO